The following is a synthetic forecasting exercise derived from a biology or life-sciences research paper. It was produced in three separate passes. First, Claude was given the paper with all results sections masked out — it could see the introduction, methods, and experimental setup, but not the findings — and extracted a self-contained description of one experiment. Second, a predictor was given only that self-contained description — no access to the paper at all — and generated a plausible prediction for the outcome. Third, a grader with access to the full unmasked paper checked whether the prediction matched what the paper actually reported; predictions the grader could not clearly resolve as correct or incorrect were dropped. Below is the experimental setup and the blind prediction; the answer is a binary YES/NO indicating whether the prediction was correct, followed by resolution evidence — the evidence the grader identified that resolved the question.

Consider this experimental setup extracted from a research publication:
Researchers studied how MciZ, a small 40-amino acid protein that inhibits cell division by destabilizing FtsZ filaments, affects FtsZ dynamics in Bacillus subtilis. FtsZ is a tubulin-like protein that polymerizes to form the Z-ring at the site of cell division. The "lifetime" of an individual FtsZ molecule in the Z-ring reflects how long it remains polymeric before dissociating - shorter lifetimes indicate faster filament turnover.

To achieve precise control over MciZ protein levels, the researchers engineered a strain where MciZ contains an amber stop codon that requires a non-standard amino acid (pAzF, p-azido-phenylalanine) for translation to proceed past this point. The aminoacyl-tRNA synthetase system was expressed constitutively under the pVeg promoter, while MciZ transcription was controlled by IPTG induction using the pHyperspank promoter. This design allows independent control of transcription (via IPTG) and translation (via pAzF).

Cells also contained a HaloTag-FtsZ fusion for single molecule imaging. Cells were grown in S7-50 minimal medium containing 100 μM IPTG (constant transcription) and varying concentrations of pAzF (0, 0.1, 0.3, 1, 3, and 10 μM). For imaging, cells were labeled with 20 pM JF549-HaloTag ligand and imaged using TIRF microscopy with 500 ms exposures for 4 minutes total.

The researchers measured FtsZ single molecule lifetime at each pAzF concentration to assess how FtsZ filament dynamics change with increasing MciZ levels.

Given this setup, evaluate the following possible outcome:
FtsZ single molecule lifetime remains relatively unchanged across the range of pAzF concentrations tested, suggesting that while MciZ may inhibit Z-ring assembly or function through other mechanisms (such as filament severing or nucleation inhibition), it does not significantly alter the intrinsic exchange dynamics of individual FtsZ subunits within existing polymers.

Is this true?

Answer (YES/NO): NO